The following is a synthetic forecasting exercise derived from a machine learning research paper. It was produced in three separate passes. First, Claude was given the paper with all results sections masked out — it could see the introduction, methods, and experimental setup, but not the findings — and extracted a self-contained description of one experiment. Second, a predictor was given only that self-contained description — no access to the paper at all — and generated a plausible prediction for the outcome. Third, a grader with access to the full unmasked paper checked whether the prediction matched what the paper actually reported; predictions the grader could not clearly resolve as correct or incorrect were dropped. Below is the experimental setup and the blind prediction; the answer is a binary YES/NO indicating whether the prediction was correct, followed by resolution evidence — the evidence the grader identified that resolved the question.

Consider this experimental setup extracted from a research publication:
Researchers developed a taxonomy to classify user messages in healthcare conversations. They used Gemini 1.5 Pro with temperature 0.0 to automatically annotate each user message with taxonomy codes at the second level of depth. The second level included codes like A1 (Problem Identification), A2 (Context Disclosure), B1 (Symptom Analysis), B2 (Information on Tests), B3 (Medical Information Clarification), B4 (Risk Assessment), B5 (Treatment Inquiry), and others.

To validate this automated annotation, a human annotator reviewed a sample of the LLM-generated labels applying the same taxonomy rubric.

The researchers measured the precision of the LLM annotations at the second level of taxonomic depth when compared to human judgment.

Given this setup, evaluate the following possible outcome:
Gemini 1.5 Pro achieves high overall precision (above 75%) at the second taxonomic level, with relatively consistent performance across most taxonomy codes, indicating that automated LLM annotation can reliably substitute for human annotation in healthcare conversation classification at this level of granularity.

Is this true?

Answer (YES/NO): YES